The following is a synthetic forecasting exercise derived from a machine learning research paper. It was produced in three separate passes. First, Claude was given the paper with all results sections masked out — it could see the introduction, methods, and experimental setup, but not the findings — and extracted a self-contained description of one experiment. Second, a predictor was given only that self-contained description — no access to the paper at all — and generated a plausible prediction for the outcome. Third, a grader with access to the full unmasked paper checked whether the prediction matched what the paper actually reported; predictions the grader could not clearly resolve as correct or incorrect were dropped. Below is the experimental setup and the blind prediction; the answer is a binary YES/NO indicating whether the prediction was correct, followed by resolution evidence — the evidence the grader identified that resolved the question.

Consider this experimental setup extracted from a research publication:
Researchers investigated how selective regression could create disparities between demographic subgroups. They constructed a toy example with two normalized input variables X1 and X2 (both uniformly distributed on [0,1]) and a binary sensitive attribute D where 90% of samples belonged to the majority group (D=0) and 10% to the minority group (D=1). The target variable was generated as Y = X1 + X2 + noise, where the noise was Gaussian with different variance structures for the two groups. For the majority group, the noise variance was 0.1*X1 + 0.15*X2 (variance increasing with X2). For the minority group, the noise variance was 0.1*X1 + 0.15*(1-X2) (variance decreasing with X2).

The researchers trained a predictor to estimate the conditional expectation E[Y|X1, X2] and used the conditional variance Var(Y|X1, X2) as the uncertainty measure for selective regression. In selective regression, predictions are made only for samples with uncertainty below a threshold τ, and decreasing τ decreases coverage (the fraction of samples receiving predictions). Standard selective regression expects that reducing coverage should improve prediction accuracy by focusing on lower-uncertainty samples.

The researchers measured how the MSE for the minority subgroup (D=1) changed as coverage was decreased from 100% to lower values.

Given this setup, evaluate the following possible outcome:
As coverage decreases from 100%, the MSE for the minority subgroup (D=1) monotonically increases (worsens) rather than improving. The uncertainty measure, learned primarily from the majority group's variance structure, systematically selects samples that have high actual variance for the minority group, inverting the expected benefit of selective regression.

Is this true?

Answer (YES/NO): YES